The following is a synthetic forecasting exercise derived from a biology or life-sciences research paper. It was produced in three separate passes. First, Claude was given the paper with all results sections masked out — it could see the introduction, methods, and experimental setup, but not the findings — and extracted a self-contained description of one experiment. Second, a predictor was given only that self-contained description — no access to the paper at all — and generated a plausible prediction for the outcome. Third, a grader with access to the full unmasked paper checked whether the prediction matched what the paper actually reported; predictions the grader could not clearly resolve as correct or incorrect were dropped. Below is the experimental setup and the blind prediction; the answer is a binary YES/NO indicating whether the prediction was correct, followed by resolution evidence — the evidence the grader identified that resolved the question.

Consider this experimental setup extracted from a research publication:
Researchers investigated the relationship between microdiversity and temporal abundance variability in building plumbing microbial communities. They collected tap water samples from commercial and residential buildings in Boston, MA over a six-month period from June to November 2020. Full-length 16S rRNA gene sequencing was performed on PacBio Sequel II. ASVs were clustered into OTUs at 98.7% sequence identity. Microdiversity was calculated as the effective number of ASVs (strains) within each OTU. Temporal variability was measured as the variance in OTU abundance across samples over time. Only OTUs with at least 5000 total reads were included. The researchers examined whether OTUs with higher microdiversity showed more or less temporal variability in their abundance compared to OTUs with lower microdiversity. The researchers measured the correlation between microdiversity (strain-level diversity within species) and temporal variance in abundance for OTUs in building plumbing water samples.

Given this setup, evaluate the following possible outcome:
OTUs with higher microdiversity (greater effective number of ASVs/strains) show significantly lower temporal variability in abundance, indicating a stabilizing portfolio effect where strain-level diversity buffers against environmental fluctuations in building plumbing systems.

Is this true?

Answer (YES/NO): YES